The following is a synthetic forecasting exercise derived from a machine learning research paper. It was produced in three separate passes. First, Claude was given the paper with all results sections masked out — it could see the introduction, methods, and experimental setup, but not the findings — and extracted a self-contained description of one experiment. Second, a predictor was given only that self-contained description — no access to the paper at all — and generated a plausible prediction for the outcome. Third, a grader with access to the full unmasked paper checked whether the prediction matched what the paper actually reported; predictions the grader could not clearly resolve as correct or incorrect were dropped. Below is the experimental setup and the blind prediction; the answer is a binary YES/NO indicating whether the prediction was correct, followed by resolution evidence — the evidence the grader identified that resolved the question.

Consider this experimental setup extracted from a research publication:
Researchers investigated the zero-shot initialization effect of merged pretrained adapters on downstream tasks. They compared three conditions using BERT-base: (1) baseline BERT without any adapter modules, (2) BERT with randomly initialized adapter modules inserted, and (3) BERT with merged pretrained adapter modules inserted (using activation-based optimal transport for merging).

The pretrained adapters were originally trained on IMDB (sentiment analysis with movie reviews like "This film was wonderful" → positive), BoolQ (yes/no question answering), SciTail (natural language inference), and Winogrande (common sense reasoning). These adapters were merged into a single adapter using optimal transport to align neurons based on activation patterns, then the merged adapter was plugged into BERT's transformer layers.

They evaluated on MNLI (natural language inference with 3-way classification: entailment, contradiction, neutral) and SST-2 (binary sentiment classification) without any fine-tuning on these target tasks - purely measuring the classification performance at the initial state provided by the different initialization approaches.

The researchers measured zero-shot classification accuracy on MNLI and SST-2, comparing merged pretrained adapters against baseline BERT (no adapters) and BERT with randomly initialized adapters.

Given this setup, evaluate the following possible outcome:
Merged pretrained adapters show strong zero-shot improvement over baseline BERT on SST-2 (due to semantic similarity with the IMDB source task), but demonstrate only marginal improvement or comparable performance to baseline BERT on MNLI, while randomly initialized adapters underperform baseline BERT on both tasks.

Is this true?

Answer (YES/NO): NO